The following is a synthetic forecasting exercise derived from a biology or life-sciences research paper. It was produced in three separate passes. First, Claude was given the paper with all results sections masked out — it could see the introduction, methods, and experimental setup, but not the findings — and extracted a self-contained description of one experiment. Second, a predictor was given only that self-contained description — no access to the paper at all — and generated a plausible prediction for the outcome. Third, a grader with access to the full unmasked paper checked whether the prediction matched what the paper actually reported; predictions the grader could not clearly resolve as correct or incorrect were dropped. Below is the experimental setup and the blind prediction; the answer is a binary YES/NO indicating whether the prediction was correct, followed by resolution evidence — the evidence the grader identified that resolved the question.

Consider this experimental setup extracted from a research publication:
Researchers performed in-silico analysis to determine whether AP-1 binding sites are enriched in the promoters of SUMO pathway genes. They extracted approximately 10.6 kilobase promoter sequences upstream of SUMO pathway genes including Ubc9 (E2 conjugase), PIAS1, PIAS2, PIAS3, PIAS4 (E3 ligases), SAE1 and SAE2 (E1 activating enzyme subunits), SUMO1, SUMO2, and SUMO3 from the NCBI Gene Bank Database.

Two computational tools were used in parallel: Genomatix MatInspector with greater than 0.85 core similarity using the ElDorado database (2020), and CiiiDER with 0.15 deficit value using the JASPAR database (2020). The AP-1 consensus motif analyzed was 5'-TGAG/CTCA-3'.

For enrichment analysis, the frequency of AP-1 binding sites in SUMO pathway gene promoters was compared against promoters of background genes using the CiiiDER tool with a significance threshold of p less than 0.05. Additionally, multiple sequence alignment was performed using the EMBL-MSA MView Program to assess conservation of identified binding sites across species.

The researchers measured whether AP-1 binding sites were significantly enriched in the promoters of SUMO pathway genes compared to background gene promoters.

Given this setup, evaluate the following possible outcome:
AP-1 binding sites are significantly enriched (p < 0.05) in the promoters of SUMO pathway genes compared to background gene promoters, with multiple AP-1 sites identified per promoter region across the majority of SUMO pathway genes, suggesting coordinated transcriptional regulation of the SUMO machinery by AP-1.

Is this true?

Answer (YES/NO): YES